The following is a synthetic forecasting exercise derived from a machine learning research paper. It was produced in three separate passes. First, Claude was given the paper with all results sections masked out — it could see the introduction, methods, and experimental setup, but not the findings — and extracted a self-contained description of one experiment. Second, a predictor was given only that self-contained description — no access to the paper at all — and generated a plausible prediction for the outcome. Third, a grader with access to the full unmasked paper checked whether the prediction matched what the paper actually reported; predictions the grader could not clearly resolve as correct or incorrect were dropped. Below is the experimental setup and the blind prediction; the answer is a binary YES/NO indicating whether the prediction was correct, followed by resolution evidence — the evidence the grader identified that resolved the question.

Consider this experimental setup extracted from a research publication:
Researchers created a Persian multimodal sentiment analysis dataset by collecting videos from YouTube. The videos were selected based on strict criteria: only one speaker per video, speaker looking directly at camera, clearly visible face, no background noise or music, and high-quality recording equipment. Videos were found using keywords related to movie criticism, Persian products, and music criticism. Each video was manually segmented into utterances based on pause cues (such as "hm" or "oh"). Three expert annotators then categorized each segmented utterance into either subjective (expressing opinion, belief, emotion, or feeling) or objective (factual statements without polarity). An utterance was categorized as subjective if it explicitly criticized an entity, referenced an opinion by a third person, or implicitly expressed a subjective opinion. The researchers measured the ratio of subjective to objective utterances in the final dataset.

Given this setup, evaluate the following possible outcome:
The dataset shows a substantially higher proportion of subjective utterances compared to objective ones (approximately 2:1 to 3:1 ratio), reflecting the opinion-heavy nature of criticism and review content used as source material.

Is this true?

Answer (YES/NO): NO